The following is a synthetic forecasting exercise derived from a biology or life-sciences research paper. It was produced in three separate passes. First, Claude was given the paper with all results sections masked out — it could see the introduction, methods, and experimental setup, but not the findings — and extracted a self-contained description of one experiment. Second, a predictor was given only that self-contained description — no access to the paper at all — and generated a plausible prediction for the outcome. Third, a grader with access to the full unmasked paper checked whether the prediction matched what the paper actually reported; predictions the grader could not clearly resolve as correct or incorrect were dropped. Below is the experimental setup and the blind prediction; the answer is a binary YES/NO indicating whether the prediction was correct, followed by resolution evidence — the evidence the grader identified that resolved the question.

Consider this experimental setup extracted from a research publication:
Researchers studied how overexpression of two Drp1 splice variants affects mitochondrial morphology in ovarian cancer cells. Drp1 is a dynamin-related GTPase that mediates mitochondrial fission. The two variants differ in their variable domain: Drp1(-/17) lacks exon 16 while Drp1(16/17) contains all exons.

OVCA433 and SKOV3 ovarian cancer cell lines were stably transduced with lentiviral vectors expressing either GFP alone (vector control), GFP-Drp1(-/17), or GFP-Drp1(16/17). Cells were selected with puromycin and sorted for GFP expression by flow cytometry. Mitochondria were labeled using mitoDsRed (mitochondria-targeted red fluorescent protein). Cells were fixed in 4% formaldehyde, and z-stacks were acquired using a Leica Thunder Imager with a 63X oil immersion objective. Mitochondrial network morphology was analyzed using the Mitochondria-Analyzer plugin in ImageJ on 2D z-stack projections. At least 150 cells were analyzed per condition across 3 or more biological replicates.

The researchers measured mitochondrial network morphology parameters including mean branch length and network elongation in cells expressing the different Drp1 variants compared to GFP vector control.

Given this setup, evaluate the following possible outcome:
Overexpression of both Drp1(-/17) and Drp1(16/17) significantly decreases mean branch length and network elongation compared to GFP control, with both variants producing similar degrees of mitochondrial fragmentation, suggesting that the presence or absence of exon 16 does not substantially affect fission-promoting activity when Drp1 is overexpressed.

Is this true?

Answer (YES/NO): NO